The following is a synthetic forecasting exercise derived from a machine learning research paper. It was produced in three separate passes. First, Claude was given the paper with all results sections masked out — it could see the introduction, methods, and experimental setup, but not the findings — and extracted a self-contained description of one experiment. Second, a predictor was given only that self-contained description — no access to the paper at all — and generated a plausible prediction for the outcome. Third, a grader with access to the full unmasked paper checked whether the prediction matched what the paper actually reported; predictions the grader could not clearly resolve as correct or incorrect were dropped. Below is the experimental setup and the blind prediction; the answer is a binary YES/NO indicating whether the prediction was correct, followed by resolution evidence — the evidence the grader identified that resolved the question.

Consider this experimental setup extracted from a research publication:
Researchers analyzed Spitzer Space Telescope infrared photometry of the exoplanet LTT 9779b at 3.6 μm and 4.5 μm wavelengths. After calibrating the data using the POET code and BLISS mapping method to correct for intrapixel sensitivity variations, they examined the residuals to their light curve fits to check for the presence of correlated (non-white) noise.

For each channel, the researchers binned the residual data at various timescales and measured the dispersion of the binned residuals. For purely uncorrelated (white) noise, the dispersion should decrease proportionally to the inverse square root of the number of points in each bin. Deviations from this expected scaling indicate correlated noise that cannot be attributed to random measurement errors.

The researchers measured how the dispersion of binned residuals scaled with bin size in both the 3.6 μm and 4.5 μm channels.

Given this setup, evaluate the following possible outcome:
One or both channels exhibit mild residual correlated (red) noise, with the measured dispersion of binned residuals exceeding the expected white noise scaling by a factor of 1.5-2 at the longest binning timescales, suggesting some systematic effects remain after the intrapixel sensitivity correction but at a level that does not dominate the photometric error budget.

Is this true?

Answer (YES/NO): NO